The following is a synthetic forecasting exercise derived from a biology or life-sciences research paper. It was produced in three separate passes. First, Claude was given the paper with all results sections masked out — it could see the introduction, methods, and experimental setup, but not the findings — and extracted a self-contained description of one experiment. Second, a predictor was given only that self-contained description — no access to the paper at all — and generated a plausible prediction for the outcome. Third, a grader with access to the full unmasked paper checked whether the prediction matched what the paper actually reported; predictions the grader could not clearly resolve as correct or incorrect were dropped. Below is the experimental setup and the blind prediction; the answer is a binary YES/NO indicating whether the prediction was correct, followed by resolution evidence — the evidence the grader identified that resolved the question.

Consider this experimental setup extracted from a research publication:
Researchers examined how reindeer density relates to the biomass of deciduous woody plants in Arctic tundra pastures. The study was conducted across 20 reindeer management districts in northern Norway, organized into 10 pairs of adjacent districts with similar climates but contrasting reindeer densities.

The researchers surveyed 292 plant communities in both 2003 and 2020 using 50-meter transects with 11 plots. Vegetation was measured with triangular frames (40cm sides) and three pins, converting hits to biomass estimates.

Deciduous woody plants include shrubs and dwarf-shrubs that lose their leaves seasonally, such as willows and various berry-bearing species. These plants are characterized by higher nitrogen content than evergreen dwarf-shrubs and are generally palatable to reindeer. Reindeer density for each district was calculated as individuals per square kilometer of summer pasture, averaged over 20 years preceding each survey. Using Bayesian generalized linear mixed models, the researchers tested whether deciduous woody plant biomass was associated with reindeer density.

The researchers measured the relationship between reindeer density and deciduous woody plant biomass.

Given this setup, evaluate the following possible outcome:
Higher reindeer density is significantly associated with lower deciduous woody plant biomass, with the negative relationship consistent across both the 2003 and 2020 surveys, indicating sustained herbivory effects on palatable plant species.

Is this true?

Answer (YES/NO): NO